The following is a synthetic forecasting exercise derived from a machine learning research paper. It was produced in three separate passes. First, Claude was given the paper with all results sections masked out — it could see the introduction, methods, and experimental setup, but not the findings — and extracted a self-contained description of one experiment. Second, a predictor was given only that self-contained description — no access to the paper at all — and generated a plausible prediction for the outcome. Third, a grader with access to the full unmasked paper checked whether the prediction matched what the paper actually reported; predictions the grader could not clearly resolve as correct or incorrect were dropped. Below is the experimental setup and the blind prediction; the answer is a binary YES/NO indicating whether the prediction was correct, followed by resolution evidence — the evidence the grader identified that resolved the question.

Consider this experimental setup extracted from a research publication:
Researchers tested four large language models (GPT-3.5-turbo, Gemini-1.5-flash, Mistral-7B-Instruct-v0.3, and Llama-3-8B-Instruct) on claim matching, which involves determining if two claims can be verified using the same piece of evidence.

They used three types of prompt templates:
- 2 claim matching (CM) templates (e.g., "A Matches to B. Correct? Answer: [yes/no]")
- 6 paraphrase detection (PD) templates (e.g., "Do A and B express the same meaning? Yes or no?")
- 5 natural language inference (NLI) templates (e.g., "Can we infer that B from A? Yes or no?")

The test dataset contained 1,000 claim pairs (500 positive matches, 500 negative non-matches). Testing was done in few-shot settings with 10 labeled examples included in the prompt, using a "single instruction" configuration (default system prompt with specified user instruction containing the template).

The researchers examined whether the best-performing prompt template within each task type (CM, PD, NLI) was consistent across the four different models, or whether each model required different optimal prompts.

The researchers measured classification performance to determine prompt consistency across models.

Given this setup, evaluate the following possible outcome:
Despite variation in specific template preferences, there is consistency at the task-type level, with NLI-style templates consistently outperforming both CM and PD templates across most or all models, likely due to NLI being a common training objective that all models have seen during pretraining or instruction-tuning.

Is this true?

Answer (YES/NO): NO